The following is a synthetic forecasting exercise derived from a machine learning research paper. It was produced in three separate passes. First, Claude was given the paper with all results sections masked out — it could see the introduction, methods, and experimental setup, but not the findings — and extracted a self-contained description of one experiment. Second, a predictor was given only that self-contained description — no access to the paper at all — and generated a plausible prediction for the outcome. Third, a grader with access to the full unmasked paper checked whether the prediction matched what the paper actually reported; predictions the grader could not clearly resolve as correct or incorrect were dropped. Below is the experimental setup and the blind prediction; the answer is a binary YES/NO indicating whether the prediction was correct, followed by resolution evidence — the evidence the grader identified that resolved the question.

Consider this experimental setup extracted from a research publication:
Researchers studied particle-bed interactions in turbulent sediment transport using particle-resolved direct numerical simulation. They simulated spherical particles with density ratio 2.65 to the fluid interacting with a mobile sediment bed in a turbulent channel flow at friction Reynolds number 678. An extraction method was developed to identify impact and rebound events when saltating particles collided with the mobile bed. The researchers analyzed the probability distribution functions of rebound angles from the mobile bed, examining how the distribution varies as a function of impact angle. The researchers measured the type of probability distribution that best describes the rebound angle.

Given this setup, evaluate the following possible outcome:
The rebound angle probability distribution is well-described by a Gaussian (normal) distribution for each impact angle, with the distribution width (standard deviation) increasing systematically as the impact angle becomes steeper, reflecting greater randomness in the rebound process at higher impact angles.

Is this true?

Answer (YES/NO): NO